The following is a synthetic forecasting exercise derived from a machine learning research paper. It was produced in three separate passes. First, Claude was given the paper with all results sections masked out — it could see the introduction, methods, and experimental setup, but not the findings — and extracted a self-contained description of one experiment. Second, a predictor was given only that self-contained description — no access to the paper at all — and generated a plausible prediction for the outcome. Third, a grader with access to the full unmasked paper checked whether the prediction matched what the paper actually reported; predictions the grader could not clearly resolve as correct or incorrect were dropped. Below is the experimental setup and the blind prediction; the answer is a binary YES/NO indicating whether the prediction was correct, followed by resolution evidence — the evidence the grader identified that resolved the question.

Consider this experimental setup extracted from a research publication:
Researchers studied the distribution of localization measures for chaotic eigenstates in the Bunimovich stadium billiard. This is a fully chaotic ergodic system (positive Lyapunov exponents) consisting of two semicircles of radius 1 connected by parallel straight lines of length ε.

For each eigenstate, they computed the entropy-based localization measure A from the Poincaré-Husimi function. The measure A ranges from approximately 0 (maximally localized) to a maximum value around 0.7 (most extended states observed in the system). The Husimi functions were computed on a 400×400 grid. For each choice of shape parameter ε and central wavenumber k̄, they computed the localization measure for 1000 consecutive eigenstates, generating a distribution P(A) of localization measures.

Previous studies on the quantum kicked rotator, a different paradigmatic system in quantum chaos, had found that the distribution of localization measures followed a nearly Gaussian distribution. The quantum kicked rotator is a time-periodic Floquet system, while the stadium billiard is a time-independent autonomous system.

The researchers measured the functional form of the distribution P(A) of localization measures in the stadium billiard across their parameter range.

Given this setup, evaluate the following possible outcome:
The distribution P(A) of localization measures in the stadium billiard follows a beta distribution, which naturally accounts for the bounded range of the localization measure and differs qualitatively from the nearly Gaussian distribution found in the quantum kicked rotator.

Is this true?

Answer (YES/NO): YES